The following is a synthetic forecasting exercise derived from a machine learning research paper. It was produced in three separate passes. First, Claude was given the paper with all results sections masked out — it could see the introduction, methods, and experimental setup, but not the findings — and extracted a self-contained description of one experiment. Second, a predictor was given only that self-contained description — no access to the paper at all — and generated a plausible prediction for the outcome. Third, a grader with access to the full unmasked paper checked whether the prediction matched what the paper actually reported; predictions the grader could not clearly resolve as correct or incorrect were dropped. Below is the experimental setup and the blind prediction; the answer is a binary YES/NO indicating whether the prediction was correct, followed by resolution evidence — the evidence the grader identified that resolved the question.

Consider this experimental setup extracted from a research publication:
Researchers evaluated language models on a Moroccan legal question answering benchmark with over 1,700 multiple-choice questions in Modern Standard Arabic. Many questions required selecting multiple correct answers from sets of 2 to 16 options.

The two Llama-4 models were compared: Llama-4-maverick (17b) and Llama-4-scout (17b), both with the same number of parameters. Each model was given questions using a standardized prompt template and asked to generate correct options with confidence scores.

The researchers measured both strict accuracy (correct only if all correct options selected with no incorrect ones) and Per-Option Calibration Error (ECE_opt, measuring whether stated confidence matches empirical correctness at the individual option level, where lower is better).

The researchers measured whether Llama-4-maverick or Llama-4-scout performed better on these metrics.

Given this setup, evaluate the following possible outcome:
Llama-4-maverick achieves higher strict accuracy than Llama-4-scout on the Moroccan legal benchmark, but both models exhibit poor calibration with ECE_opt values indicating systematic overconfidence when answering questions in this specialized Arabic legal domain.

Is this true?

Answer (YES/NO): NO